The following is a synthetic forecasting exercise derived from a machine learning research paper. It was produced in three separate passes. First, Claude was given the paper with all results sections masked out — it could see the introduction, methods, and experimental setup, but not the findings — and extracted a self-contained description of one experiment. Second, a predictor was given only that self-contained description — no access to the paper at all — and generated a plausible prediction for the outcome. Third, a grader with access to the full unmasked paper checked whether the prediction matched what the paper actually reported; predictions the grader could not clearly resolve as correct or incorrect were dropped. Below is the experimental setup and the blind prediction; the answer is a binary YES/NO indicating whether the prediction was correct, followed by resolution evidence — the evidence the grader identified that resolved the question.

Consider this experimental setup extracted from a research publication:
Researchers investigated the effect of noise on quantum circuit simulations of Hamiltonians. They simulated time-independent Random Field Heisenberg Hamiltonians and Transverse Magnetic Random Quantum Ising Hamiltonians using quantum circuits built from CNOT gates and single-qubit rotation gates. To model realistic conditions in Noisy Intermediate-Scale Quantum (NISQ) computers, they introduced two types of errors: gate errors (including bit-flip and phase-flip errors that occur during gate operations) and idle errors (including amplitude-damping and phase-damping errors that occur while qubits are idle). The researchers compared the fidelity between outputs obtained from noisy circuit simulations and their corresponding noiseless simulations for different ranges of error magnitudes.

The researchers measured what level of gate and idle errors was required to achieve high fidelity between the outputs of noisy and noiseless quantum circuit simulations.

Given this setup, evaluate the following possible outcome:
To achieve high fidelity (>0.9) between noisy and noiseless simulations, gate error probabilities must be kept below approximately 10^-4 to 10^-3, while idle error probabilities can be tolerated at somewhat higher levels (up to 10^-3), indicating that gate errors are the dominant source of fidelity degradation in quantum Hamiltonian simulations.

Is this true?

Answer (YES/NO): NO